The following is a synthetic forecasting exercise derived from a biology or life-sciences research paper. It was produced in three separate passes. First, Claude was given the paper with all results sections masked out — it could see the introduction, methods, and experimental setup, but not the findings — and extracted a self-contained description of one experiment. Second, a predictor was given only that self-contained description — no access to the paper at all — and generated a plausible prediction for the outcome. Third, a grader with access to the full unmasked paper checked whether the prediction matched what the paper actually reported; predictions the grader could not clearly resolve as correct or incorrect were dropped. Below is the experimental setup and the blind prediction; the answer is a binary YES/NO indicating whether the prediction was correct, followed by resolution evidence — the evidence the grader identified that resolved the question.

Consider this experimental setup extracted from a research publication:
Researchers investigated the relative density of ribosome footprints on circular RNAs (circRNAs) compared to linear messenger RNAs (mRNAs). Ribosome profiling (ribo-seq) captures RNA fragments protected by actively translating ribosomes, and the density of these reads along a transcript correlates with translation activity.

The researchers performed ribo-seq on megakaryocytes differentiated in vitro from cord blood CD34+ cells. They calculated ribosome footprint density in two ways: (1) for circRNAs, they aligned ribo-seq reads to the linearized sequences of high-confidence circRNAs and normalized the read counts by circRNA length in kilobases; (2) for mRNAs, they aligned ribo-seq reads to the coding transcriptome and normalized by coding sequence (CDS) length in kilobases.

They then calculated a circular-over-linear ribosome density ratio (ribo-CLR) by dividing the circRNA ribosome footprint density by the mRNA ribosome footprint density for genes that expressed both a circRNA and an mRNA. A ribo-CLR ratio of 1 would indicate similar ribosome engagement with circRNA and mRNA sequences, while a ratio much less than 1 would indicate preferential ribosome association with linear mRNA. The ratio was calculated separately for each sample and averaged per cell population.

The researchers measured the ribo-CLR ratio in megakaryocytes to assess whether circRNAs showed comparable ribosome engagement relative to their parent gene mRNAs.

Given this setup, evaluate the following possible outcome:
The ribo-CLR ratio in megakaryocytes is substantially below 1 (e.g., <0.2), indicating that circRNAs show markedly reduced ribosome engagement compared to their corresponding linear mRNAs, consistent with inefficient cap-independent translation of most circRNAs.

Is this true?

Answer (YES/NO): NO